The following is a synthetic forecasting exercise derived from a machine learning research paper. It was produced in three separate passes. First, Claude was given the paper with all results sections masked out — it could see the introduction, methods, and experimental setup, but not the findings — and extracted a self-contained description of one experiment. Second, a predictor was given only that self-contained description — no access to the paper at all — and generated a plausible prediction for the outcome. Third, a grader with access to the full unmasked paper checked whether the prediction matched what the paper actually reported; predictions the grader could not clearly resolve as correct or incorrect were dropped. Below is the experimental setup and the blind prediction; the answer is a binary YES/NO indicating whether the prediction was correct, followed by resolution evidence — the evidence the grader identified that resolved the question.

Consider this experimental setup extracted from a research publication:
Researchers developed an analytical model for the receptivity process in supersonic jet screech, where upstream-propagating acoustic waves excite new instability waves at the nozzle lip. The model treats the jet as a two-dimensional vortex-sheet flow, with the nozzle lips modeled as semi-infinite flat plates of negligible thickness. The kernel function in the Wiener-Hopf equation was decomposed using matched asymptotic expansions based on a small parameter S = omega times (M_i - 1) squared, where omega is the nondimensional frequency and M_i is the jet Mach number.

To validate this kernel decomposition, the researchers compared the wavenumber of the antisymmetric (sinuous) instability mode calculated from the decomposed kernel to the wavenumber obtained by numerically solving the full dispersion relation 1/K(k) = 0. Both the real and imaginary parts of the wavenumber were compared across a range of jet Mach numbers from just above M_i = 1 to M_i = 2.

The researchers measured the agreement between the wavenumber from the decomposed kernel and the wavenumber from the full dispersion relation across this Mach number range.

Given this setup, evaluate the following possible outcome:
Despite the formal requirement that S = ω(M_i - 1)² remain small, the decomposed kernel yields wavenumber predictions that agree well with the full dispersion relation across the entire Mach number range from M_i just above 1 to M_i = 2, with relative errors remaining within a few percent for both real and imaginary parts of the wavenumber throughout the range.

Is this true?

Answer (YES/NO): NO